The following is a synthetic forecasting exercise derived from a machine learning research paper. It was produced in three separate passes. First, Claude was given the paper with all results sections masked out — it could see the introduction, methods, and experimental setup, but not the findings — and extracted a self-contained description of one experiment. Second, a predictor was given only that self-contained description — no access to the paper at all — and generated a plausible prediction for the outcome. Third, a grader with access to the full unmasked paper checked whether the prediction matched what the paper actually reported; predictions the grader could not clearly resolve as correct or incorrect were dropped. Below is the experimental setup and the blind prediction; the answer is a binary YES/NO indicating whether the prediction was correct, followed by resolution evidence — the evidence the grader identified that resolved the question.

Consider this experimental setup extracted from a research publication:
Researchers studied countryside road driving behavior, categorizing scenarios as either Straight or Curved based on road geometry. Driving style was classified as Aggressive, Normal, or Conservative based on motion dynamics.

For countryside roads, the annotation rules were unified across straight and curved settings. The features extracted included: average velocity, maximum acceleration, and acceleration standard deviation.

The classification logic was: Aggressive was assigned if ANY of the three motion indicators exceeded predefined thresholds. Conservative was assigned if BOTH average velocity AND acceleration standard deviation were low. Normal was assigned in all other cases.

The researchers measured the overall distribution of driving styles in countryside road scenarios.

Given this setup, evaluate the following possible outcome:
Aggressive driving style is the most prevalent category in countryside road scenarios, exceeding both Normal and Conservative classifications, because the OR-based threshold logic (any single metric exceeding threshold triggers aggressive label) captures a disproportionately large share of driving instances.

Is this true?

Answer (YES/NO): NO